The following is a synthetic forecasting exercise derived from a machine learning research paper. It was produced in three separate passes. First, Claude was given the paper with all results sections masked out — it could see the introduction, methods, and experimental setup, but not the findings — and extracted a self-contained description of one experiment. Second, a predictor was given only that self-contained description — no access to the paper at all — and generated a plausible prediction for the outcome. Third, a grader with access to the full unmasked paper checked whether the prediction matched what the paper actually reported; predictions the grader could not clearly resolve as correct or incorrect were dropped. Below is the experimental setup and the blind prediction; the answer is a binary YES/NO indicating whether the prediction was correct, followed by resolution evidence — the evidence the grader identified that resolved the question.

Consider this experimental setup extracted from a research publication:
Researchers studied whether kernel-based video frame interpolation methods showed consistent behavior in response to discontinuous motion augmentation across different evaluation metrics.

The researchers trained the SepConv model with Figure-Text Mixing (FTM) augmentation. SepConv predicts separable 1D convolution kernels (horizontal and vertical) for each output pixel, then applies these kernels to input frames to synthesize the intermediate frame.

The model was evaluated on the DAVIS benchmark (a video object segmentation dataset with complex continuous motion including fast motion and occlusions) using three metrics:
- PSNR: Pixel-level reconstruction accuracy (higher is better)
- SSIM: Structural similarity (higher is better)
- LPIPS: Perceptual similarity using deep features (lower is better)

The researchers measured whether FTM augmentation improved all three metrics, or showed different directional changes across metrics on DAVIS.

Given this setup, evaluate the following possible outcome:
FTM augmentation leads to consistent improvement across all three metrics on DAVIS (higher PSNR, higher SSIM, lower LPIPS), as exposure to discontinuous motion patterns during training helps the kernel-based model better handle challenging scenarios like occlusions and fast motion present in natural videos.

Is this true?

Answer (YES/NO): NO